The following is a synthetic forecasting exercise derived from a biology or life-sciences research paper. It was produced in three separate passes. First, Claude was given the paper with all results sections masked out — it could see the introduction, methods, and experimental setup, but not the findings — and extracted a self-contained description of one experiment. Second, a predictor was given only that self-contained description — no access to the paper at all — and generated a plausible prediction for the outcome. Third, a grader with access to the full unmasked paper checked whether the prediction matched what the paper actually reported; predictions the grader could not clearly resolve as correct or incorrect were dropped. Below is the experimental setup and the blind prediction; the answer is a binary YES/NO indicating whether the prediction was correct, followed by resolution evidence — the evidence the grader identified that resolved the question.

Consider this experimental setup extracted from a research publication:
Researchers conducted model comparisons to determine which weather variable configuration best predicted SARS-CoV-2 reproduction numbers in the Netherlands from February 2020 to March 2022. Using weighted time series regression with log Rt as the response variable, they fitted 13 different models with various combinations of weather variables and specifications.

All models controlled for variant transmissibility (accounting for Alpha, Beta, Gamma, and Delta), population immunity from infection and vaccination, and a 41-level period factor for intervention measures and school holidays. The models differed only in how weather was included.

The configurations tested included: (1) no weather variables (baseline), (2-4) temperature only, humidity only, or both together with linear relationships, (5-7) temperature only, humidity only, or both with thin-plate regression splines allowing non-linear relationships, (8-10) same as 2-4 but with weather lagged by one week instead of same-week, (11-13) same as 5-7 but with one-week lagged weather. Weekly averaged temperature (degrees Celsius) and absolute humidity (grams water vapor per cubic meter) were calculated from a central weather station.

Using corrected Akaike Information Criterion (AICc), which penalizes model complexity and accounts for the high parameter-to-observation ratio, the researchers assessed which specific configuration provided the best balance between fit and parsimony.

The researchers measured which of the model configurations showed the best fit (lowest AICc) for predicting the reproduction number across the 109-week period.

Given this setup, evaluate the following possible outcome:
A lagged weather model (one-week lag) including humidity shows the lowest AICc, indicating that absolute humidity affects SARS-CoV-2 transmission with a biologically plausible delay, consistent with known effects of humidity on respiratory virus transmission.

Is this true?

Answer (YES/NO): NO